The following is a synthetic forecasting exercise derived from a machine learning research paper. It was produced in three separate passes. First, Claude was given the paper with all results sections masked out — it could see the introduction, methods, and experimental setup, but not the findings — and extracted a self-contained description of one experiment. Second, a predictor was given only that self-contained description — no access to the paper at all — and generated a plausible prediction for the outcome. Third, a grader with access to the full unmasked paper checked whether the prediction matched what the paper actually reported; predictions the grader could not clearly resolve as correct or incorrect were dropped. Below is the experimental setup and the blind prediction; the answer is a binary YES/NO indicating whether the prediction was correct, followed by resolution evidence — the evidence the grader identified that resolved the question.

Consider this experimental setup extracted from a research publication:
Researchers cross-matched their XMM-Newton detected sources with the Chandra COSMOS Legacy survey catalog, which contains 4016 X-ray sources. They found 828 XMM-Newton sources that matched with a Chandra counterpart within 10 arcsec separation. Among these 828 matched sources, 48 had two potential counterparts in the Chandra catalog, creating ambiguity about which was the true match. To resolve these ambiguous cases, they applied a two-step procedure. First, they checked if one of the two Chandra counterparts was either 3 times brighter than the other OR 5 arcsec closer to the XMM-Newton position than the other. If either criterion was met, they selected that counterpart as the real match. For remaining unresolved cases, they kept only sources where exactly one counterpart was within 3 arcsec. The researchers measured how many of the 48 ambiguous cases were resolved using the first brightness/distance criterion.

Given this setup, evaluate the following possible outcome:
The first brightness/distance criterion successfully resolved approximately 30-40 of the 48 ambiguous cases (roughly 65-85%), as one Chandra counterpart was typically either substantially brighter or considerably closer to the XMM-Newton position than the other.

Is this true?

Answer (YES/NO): NO